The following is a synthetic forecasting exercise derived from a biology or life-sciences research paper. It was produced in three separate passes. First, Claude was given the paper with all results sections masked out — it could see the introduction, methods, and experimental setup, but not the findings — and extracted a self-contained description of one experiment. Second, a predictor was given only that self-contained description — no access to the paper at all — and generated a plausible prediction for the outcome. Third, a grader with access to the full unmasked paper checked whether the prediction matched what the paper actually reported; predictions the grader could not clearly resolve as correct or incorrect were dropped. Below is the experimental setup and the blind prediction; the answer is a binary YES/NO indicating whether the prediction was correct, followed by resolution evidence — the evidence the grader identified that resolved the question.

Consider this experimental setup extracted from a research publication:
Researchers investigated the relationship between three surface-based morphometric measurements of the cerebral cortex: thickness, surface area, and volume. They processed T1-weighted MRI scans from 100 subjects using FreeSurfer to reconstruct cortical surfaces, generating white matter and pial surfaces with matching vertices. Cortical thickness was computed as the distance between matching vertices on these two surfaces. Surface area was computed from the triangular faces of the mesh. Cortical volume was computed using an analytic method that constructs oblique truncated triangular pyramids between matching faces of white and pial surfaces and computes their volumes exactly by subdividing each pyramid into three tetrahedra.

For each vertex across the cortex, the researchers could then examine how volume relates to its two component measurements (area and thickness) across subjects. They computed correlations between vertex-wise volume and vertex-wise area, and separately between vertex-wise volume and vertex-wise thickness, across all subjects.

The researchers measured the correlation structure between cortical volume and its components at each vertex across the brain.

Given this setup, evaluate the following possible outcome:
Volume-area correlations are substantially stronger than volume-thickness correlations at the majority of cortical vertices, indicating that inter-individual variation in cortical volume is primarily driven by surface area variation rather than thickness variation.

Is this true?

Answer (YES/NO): YES